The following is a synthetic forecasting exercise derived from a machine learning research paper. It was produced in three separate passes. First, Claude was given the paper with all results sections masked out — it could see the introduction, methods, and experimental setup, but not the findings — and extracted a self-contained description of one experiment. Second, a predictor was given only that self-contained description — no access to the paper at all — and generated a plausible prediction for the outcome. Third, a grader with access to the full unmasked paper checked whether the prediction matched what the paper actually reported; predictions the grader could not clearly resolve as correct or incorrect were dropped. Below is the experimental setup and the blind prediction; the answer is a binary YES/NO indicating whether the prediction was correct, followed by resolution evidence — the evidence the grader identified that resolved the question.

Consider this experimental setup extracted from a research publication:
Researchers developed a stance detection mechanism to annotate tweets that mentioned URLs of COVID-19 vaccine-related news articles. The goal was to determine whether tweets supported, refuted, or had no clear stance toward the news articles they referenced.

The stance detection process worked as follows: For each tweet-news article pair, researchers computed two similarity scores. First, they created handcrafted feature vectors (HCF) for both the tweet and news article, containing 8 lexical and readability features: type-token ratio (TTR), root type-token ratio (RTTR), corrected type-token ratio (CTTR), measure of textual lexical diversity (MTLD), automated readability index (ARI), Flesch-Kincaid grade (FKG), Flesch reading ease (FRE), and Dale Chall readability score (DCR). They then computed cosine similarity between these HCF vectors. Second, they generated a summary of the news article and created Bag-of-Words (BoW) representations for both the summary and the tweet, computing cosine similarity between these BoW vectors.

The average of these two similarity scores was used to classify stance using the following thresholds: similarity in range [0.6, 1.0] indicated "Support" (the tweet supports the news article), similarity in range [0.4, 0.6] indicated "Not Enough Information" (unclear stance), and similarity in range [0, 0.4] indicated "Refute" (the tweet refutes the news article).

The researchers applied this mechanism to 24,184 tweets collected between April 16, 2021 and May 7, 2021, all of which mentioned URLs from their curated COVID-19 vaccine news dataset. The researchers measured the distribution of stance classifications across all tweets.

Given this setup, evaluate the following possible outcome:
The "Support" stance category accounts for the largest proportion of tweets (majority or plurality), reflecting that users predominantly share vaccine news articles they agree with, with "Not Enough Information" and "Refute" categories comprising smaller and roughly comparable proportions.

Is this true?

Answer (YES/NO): NO